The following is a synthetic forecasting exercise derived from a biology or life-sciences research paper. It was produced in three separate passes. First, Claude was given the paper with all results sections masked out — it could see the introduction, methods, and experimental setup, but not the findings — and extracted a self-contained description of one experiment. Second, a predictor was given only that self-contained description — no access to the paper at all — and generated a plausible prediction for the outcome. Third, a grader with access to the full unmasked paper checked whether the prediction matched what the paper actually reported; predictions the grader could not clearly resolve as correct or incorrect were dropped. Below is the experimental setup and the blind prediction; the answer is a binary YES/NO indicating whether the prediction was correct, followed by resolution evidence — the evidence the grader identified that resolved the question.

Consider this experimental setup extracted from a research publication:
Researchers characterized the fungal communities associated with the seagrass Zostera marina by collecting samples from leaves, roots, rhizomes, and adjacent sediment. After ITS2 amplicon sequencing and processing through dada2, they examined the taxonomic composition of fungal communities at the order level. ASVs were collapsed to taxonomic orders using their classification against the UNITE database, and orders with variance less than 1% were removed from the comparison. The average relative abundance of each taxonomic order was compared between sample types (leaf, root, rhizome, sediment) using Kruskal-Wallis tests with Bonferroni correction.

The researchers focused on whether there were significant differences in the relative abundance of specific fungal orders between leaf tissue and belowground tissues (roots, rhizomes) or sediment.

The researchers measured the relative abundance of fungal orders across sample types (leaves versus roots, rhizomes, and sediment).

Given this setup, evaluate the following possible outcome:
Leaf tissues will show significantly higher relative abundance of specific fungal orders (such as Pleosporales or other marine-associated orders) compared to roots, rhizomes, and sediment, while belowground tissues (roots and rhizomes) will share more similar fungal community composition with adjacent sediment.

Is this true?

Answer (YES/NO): NO